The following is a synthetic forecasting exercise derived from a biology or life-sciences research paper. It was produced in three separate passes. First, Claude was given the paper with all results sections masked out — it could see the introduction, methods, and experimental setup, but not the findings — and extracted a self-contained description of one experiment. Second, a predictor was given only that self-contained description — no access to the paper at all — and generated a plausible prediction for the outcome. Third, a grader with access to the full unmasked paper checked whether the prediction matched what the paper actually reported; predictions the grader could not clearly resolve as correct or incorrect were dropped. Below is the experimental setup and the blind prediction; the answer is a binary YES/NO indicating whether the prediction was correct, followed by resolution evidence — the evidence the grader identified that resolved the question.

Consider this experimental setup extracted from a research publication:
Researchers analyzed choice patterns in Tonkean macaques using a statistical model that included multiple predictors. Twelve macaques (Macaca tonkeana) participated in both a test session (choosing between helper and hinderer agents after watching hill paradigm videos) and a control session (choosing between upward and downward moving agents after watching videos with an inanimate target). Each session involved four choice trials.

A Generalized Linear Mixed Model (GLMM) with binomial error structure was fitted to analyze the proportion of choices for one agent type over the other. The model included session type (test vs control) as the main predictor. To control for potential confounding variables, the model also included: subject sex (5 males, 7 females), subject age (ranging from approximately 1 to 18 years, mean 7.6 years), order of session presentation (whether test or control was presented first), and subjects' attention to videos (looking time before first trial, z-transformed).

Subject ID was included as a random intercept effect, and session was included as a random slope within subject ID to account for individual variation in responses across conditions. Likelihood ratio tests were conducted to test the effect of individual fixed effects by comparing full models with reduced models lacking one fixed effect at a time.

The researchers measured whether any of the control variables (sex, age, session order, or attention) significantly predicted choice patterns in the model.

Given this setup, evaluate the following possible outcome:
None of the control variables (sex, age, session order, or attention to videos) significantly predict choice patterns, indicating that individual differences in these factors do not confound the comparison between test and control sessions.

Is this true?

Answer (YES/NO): YES